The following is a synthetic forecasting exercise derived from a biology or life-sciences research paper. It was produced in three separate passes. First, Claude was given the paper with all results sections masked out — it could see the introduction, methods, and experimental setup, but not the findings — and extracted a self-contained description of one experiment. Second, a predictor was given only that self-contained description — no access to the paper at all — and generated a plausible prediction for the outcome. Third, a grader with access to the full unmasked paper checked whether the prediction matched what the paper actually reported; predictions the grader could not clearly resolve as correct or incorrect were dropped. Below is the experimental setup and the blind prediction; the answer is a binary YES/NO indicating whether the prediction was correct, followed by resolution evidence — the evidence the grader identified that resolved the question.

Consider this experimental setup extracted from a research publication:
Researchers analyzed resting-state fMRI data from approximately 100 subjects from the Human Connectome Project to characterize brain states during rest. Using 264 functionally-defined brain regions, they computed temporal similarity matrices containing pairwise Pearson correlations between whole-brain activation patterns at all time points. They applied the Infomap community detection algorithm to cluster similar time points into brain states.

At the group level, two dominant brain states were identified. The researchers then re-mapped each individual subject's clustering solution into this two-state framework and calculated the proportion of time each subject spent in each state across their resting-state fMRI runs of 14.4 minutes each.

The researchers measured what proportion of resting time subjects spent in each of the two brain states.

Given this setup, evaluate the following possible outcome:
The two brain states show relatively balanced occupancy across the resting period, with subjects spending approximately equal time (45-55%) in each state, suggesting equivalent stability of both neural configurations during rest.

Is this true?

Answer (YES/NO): NO